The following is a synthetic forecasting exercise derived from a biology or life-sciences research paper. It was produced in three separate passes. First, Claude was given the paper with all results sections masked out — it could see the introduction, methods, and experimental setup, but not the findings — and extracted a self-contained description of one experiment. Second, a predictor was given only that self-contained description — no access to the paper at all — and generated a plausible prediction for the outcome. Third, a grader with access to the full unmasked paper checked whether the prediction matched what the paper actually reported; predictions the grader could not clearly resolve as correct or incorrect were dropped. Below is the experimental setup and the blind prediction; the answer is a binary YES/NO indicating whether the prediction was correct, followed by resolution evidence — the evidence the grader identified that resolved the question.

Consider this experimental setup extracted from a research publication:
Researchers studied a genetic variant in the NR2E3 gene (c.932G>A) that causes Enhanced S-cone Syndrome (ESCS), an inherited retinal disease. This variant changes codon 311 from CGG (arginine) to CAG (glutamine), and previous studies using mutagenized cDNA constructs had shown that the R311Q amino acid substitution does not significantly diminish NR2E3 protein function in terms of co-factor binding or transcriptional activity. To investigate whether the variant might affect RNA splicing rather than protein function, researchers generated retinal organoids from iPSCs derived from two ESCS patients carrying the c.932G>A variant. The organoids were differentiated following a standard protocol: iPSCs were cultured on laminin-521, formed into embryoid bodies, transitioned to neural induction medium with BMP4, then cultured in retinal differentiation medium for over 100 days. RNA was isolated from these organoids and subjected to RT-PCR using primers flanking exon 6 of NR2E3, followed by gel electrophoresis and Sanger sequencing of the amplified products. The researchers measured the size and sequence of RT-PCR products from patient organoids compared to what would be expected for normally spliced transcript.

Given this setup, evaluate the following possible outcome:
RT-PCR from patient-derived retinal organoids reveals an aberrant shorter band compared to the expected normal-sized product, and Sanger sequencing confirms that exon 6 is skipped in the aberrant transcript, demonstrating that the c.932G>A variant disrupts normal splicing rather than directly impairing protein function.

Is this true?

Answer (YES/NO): NO